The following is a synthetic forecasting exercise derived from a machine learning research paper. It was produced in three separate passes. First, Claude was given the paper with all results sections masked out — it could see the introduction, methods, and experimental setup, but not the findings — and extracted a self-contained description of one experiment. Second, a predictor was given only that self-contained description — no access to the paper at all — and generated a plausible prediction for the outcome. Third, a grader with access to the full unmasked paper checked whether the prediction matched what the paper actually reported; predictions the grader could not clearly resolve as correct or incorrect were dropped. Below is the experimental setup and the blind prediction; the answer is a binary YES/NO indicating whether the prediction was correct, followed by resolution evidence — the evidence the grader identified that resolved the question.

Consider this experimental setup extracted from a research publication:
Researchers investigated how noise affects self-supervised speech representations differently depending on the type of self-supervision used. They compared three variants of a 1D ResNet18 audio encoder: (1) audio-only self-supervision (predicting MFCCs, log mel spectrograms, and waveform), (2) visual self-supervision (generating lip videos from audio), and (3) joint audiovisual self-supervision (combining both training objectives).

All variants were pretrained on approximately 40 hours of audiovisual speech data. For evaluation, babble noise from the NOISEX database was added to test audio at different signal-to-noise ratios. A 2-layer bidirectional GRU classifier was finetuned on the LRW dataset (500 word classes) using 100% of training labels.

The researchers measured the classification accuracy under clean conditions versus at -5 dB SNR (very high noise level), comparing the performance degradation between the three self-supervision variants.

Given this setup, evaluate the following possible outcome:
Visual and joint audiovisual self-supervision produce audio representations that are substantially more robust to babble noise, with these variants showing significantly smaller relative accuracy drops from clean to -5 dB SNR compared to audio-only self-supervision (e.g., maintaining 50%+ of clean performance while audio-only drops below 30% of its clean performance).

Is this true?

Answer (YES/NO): NO